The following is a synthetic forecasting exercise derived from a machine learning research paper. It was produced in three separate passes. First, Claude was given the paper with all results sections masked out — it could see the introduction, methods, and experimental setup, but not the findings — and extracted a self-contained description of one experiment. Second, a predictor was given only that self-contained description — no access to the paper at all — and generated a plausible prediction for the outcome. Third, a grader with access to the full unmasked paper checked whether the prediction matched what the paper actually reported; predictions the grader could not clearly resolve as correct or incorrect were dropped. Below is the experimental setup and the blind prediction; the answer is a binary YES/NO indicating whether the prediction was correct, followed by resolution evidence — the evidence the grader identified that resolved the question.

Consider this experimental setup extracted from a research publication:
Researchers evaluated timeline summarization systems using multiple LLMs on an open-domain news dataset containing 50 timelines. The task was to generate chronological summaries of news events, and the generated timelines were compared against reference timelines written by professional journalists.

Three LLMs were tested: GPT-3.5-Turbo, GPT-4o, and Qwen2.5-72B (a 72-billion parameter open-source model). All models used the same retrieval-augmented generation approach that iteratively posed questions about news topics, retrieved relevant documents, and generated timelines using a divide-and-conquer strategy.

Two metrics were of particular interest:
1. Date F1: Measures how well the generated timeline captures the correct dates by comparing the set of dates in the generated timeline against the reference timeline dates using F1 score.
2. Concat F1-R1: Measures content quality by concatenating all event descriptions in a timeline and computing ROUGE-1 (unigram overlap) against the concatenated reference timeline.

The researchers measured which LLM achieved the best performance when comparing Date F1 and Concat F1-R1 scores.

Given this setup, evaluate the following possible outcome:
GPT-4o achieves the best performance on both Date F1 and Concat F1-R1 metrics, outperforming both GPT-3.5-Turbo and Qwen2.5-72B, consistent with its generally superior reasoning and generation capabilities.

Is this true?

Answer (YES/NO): NO